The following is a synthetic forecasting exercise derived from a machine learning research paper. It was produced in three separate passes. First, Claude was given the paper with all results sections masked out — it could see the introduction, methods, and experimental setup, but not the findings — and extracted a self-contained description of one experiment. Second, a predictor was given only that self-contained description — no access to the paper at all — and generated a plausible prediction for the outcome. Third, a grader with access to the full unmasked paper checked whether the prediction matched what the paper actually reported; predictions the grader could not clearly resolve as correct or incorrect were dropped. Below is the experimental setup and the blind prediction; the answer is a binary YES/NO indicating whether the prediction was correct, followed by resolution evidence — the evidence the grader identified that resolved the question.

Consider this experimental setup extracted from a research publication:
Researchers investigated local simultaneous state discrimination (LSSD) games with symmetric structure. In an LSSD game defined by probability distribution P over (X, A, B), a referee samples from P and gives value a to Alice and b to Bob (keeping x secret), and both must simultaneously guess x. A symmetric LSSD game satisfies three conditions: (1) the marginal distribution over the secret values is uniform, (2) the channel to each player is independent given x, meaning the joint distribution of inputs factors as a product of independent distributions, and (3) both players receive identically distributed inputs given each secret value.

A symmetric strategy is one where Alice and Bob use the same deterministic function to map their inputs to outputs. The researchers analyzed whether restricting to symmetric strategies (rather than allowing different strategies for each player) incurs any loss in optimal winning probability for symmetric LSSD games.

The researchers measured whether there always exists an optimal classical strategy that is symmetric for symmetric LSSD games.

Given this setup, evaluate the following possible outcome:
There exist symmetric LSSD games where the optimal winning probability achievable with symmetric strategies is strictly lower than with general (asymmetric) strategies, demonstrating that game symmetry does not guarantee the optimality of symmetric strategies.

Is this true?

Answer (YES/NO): NO